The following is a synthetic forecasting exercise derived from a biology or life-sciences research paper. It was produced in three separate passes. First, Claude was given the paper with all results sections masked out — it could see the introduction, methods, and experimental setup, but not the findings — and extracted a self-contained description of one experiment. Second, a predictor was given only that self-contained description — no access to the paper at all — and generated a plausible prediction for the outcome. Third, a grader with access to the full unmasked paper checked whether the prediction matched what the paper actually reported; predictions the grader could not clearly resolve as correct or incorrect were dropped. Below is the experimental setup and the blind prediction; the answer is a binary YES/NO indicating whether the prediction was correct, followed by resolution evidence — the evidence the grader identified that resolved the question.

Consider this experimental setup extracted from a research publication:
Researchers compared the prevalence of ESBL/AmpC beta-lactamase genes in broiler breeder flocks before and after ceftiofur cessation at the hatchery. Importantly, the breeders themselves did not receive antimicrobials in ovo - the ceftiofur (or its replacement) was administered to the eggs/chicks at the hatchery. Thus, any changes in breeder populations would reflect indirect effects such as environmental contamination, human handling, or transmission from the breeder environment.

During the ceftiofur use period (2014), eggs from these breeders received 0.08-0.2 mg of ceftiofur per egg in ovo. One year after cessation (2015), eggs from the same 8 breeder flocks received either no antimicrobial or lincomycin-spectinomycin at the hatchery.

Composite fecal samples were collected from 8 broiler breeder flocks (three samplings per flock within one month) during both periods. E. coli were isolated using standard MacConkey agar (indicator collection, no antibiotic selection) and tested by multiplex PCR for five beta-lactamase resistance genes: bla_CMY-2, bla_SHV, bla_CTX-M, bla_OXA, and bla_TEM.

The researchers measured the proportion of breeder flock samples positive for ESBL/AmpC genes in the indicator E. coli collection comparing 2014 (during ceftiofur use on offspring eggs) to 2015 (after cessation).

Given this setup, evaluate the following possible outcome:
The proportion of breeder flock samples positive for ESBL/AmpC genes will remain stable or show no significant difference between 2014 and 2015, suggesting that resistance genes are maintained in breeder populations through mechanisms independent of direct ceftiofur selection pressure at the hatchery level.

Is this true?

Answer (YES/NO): NO